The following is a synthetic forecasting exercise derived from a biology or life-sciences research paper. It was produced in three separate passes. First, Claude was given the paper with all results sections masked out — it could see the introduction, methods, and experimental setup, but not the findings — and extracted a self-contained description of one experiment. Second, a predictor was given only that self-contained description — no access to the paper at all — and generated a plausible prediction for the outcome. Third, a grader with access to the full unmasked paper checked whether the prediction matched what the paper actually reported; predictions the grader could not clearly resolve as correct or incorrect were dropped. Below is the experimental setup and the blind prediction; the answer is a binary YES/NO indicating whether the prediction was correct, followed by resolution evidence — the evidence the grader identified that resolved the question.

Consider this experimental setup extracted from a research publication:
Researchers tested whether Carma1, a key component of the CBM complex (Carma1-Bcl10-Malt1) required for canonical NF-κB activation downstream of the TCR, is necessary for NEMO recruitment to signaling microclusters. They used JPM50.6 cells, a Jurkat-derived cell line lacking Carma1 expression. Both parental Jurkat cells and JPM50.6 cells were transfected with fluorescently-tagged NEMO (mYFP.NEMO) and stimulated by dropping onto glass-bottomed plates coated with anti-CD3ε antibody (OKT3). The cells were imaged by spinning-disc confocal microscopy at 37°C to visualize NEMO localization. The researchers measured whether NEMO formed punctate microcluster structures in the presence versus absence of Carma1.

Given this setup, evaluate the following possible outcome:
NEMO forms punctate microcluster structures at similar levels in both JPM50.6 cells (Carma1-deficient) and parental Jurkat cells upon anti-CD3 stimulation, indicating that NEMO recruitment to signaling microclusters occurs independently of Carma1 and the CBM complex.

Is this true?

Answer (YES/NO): YES